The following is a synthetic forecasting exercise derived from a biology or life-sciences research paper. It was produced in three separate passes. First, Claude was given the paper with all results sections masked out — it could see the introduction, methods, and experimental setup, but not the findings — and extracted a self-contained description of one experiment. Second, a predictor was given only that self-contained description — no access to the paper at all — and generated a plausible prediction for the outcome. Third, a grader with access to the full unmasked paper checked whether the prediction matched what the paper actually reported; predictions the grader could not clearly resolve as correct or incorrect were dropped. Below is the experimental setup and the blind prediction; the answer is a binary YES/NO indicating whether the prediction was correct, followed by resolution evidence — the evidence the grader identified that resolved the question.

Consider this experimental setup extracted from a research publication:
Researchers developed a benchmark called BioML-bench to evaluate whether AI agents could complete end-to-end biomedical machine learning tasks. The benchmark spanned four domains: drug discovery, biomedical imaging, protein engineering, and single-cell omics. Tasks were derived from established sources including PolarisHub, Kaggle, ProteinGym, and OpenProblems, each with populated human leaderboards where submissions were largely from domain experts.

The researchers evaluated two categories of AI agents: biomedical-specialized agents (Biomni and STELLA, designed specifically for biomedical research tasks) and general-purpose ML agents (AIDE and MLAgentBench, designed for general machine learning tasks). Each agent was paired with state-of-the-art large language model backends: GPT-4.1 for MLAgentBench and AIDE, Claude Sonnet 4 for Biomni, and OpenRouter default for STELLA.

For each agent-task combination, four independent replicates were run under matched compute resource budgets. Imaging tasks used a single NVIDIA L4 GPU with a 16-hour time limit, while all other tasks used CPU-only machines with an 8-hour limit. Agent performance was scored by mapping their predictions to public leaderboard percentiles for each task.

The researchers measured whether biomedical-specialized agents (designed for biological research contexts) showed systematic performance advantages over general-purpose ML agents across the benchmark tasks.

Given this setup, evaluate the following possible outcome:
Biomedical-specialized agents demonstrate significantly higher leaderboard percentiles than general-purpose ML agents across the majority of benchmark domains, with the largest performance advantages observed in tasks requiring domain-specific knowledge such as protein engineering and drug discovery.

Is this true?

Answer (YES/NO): NO